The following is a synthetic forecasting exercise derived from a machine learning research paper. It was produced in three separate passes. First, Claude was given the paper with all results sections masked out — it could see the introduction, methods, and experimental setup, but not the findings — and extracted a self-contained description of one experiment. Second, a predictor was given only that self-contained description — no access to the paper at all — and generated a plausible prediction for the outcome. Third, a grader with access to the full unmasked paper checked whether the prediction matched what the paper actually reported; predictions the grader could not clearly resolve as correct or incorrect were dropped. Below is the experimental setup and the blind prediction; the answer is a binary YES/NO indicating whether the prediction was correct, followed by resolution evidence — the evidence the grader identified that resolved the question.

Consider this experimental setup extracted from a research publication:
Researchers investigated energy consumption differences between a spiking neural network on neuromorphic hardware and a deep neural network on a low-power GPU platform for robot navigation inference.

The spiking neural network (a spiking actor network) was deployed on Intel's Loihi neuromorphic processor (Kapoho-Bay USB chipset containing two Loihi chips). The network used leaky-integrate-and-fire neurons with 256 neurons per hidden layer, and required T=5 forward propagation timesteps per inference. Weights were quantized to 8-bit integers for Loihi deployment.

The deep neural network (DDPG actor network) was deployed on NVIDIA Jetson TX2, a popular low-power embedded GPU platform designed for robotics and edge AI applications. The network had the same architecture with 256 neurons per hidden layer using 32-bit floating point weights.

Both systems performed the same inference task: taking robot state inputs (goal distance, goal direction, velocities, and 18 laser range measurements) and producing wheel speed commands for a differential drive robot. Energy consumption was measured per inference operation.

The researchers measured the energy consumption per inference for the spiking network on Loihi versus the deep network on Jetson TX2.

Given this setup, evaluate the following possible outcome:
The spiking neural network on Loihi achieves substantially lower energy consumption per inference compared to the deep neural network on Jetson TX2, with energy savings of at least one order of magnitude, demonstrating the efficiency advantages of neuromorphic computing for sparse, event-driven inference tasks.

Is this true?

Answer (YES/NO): YES